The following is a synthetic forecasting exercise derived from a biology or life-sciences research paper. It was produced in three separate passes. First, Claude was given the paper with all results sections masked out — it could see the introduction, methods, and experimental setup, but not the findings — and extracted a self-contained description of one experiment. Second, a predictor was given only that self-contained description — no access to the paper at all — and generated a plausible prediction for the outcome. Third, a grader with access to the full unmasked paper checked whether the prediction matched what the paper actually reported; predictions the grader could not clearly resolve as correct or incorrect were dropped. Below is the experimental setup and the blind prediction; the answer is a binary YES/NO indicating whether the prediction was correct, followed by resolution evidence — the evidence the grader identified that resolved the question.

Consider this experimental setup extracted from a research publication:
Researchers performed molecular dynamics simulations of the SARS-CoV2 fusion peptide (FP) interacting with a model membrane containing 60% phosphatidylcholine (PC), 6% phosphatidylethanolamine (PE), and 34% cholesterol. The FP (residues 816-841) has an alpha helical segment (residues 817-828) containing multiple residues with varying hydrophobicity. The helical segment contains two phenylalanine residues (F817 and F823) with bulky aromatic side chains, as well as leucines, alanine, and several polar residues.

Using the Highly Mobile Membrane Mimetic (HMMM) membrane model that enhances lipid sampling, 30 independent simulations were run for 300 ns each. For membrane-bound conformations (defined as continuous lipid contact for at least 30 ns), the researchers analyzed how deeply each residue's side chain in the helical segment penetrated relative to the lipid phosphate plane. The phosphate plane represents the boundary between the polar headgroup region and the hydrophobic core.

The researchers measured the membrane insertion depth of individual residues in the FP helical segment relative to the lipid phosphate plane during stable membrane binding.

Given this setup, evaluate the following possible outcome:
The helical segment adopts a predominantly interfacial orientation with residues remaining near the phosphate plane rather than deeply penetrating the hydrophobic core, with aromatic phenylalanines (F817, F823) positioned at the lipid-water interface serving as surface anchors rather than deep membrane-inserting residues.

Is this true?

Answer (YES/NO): NO